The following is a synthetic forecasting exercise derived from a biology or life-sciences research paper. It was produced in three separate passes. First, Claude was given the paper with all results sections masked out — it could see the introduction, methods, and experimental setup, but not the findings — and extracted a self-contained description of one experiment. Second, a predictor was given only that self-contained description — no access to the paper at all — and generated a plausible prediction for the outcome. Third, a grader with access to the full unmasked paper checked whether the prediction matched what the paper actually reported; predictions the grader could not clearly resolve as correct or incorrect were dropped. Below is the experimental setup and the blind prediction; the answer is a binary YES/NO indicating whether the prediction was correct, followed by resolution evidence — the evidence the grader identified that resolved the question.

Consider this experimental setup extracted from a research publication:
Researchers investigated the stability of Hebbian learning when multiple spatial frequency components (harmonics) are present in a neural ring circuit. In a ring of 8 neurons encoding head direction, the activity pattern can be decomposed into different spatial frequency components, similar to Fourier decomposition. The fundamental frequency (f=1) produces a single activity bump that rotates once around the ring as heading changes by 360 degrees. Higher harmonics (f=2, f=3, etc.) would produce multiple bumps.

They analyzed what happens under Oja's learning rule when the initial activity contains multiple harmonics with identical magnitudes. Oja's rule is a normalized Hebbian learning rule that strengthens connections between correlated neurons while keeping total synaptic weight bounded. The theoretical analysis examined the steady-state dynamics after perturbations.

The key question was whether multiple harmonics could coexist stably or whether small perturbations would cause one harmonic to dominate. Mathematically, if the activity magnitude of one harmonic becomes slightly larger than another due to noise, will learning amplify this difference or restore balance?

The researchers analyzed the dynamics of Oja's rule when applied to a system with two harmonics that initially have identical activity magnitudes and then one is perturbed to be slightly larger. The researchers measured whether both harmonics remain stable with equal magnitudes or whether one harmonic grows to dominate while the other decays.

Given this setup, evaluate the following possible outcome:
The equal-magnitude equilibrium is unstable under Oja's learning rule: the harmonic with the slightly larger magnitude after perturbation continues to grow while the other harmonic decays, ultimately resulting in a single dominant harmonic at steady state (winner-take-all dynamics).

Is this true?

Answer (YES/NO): YES